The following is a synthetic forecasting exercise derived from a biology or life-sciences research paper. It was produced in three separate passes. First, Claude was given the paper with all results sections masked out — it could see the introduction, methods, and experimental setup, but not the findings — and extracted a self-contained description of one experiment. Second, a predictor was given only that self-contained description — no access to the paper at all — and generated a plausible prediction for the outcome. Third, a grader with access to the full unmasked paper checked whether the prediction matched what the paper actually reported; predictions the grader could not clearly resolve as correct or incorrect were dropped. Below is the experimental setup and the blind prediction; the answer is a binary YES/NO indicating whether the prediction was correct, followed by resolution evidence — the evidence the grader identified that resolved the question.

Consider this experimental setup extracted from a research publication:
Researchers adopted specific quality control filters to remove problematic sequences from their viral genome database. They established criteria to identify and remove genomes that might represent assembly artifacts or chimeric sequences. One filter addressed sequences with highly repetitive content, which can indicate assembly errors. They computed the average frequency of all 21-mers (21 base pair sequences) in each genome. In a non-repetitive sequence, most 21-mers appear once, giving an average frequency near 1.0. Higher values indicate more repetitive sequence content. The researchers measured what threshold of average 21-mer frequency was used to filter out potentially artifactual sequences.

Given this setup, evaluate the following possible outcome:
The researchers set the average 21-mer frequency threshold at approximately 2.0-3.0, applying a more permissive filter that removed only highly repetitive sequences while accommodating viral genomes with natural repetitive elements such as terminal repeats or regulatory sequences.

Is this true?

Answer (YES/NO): NO